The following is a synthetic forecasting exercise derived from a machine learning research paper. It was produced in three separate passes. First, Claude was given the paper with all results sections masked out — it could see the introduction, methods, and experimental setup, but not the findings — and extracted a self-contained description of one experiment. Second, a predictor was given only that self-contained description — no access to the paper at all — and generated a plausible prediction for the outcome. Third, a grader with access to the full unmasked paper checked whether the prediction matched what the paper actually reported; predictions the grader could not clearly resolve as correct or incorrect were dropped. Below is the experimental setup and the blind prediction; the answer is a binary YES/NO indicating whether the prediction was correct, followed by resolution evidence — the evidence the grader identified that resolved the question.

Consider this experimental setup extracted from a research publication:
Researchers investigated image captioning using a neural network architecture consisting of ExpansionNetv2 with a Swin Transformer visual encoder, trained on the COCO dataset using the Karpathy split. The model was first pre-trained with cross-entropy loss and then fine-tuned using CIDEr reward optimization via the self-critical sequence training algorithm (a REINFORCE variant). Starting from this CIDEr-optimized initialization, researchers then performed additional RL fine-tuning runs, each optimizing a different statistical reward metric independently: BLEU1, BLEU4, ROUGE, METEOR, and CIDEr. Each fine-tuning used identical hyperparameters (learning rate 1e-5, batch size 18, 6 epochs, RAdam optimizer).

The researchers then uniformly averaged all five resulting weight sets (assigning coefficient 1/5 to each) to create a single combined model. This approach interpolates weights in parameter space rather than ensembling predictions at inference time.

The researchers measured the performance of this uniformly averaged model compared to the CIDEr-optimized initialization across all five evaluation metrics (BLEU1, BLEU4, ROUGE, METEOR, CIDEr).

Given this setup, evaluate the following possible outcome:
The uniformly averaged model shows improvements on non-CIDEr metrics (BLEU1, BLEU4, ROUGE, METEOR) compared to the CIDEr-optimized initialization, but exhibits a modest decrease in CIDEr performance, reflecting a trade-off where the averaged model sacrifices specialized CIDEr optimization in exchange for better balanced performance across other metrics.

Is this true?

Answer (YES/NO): YES